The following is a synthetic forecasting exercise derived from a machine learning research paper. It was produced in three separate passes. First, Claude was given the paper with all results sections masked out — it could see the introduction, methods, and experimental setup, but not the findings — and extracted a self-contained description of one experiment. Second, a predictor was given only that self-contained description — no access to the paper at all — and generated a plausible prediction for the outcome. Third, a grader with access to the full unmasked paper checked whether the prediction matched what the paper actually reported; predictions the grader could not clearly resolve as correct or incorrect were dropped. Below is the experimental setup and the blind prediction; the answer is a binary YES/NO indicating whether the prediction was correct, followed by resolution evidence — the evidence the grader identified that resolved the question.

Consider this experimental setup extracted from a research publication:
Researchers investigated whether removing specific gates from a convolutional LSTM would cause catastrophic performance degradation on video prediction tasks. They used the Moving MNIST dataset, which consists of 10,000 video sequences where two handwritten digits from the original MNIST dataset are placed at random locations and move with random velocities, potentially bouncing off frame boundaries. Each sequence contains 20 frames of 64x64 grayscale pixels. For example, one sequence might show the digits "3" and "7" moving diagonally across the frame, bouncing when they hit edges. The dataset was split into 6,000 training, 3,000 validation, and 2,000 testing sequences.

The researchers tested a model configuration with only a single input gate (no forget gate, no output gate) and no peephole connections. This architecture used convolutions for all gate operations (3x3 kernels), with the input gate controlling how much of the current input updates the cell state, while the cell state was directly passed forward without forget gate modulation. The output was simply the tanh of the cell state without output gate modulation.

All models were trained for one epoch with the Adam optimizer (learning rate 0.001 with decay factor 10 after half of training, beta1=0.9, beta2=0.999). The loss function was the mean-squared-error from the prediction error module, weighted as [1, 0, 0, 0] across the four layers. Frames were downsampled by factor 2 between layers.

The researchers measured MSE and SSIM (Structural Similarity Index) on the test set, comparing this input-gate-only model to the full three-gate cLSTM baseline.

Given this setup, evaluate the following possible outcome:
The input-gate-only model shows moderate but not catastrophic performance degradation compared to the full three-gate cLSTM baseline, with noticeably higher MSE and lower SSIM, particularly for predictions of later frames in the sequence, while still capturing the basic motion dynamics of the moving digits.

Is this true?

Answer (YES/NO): NO